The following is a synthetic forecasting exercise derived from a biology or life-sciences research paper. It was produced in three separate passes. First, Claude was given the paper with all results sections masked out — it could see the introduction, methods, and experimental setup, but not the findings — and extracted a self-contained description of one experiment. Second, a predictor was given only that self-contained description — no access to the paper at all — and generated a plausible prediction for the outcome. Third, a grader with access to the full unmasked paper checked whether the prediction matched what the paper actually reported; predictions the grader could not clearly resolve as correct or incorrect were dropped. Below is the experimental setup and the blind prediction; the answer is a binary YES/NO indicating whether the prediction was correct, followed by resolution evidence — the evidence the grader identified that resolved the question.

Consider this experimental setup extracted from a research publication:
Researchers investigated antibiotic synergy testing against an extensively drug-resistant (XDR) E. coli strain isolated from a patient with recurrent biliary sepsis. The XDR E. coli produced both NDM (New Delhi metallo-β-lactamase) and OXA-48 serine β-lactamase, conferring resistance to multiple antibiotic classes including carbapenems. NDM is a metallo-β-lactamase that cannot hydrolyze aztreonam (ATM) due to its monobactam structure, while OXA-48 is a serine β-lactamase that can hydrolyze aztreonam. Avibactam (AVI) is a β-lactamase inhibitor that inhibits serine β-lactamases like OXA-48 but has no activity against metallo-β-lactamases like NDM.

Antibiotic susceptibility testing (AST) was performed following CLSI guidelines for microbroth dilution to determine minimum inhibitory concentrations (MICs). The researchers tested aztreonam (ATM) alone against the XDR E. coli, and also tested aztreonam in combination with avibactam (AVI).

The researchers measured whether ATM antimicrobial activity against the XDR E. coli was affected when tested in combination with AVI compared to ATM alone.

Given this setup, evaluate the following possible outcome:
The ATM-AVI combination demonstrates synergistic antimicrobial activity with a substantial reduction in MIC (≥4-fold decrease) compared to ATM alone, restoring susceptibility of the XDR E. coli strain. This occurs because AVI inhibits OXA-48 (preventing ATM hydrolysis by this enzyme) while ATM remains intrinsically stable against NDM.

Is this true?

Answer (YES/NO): YES